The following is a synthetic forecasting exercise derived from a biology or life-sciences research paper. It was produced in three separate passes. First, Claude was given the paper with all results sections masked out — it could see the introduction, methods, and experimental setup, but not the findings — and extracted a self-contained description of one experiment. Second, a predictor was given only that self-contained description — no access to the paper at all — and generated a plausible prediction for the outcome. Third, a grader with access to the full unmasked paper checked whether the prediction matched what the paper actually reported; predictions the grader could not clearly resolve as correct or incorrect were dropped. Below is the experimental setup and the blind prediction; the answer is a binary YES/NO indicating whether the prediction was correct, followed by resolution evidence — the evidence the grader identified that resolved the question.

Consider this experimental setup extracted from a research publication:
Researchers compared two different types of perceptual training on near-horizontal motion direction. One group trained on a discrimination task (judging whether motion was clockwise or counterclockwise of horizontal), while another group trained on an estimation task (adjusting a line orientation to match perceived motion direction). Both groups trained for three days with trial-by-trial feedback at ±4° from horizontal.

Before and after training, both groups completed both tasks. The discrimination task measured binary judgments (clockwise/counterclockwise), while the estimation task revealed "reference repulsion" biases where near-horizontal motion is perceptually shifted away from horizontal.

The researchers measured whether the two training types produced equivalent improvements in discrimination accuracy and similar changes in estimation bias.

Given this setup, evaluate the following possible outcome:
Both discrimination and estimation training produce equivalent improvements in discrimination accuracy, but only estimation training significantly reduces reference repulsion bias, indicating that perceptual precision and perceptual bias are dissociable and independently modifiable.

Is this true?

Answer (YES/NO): NO